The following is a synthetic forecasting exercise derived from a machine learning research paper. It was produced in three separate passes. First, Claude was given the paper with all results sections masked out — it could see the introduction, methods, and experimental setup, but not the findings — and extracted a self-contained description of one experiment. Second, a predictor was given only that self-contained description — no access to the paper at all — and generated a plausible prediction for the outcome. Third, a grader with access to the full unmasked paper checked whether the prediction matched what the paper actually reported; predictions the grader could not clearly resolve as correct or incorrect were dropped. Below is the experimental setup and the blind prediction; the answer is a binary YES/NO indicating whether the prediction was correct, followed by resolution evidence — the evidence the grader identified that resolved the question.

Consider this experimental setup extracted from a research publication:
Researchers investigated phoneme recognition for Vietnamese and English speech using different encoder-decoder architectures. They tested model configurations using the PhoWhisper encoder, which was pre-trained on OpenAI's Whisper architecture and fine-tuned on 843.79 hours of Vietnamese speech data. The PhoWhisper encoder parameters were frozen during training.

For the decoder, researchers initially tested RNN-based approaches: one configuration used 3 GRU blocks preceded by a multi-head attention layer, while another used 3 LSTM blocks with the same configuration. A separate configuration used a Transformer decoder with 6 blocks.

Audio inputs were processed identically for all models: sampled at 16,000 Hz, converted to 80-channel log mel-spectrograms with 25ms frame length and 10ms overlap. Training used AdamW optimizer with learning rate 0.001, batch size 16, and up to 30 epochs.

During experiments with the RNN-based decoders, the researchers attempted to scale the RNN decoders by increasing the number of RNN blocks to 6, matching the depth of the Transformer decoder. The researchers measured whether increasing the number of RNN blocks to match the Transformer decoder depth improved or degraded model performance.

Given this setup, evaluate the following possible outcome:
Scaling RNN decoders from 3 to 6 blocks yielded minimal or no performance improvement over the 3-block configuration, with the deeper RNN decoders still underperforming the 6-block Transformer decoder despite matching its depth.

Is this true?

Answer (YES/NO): NO